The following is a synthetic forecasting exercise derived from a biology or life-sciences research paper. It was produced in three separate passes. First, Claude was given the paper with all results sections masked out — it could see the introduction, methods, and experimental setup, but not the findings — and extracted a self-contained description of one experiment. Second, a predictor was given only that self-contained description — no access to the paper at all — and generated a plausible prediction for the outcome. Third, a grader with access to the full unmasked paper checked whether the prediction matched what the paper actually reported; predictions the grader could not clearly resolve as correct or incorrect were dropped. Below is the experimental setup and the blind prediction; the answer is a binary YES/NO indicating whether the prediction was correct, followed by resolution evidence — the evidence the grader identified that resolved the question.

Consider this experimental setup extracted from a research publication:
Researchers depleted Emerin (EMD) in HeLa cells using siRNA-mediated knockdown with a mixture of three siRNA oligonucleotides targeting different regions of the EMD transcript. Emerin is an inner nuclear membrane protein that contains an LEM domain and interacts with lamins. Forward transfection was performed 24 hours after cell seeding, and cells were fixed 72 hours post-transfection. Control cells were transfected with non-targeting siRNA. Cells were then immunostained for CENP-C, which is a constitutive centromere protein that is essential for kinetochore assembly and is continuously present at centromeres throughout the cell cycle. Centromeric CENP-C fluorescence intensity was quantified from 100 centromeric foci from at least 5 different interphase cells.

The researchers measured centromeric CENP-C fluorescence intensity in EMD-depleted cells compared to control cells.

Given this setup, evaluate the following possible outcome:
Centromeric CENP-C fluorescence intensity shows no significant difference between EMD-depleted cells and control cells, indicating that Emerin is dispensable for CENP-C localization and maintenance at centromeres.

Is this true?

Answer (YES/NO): NO